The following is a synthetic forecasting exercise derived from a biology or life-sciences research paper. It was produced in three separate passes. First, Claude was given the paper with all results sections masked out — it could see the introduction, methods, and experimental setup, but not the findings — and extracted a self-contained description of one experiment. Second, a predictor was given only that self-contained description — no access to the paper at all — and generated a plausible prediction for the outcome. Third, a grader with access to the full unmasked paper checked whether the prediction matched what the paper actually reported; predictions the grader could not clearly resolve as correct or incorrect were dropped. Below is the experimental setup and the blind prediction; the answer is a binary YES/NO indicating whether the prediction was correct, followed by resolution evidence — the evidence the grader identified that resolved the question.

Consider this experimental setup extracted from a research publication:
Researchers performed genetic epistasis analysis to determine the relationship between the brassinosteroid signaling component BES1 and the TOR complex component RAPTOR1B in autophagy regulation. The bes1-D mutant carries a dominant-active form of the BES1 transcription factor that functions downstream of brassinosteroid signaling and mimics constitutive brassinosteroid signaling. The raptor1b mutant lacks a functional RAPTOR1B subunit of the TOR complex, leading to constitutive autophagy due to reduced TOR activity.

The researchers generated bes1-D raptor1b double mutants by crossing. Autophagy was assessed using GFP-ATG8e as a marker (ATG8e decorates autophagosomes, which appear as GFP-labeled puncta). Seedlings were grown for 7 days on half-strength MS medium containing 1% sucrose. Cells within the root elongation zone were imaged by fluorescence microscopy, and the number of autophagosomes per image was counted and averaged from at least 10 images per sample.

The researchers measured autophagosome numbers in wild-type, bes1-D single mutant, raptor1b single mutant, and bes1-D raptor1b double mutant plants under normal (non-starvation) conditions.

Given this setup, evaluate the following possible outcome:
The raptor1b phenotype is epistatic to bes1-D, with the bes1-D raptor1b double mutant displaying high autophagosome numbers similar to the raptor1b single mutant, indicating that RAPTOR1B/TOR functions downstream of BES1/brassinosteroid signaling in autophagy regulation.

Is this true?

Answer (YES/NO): NO